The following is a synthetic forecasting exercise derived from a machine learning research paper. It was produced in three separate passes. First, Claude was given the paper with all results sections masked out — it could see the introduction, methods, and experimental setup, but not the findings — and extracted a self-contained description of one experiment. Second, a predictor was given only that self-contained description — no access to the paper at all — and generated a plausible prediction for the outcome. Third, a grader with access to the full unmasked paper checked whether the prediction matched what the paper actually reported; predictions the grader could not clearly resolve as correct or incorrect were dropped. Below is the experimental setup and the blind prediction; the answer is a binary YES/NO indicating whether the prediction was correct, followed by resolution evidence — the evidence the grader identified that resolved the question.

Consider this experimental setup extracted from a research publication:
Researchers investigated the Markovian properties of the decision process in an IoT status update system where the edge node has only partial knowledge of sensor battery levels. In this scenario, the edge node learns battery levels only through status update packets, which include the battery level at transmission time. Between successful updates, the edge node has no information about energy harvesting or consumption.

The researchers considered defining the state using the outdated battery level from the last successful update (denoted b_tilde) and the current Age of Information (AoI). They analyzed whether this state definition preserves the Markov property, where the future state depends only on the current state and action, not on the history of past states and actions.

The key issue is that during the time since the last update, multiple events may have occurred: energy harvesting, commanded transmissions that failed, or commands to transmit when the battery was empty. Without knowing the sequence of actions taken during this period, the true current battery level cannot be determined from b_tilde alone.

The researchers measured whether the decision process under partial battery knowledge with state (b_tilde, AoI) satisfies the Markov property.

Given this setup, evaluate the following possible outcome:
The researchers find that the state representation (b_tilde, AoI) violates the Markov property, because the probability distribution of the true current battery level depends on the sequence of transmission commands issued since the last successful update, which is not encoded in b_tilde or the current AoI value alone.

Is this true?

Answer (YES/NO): YES